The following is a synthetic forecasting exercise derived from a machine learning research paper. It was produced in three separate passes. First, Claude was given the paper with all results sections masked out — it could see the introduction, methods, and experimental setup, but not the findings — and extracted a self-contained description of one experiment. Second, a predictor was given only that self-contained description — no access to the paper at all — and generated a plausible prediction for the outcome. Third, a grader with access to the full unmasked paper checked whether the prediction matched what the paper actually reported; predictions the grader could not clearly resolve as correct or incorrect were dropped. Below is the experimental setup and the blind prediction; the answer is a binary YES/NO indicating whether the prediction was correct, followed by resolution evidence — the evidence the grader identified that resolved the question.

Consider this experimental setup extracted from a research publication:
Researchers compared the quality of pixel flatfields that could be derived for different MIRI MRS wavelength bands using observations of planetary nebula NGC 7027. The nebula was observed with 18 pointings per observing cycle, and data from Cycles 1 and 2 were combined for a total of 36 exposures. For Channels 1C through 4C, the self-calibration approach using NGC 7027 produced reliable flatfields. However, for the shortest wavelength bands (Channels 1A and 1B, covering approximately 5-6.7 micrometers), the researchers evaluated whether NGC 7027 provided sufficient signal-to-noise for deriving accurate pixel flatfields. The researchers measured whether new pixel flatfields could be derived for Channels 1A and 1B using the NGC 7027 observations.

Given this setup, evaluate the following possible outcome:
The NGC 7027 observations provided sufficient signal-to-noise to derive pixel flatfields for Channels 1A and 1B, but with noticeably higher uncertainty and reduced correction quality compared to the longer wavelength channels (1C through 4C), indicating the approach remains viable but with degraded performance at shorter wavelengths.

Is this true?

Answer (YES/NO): NO